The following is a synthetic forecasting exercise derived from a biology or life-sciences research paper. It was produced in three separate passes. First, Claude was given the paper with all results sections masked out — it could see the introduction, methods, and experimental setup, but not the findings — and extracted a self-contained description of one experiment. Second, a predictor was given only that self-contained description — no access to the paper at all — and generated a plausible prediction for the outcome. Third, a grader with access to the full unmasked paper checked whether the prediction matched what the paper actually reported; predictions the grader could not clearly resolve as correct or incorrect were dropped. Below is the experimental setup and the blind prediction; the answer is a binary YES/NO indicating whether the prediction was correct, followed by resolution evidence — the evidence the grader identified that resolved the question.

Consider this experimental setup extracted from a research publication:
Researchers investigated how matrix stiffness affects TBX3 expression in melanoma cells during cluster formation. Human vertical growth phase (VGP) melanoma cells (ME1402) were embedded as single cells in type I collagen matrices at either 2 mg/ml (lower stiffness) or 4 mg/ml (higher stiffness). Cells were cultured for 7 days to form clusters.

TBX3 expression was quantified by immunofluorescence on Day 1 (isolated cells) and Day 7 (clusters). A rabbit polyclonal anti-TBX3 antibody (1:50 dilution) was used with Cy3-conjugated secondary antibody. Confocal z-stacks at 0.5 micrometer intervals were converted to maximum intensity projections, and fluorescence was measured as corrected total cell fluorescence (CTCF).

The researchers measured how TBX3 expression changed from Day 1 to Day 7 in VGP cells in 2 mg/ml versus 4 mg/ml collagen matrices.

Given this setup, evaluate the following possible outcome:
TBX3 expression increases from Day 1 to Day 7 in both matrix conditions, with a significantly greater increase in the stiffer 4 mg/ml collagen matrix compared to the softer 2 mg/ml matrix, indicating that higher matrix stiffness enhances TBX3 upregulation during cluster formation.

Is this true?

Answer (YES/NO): NO